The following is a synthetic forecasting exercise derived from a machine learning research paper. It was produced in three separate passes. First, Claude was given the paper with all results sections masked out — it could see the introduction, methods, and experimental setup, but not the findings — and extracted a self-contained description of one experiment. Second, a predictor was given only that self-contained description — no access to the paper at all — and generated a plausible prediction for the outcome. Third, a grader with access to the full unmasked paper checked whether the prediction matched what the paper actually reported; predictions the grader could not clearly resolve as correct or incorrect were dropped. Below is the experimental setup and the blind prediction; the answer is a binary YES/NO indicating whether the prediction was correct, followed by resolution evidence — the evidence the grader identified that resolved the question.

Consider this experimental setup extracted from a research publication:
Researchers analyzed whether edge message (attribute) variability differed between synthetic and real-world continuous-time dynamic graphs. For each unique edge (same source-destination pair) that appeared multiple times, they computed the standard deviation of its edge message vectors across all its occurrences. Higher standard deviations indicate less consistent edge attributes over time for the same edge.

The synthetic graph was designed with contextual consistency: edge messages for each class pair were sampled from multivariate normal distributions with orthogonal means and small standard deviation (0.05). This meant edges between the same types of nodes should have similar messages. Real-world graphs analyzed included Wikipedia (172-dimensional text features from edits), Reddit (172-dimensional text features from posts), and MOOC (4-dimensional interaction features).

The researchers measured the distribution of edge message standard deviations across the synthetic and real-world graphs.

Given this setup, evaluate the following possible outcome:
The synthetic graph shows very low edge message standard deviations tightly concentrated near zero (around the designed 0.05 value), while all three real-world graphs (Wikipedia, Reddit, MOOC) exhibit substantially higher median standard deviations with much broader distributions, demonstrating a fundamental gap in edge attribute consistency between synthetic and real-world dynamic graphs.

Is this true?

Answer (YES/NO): YES